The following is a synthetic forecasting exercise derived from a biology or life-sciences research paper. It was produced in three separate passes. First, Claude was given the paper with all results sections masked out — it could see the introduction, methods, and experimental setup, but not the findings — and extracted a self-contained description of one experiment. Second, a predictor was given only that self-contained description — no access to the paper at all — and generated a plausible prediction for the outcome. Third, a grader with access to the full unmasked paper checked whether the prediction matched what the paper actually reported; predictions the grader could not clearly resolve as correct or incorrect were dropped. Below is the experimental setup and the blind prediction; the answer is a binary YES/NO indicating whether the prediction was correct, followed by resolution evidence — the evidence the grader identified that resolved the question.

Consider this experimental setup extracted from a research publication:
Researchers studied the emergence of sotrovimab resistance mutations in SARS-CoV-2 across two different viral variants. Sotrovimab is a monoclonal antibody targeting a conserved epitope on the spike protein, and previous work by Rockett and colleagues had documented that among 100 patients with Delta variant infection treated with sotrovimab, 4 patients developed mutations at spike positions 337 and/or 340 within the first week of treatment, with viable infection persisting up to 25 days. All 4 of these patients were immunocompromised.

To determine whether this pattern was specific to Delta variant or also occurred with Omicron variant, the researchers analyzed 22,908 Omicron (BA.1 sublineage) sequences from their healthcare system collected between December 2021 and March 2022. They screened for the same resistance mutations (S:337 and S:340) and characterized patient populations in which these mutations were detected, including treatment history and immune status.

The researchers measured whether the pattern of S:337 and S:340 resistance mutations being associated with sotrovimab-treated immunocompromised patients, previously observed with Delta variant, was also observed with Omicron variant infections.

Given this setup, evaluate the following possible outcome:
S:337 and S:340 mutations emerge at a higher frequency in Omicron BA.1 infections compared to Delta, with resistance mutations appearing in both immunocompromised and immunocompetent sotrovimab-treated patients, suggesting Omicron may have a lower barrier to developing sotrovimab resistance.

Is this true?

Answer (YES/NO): NO